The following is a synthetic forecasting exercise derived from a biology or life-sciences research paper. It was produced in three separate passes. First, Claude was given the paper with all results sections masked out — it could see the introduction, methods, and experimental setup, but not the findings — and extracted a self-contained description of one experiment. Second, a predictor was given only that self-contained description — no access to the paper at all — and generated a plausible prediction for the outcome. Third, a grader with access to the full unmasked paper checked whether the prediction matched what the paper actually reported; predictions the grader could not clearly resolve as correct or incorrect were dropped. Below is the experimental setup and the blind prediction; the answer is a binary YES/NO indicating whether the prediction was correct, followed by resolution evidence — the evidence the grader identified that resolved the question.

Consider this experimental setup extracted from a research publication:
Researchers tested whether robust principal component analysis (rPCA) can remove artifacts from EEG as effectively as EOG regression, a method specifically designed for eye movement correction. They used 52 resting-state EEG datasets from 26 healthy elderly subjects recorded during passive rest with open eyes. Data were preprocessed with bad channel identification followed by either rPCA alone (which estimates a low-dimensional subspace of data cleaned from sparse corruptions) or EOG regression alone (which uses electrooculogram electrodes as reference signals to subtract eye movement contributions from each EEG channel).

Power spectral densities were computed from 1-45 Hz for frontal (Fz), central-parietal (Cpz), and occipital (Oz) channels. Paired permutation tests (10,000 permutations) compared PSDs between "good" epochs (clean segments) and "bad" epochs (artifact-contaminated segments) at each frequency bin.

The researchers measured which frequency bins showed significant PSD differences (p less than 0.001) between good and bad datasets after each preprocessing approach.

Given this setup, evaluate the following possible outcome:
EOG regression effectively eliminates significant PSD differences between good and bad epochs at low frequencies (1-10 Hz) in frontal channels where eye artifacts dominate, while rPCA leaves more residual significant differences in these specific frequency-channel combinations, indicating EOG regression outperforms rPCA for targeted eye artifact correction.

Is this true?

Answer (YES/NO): NO